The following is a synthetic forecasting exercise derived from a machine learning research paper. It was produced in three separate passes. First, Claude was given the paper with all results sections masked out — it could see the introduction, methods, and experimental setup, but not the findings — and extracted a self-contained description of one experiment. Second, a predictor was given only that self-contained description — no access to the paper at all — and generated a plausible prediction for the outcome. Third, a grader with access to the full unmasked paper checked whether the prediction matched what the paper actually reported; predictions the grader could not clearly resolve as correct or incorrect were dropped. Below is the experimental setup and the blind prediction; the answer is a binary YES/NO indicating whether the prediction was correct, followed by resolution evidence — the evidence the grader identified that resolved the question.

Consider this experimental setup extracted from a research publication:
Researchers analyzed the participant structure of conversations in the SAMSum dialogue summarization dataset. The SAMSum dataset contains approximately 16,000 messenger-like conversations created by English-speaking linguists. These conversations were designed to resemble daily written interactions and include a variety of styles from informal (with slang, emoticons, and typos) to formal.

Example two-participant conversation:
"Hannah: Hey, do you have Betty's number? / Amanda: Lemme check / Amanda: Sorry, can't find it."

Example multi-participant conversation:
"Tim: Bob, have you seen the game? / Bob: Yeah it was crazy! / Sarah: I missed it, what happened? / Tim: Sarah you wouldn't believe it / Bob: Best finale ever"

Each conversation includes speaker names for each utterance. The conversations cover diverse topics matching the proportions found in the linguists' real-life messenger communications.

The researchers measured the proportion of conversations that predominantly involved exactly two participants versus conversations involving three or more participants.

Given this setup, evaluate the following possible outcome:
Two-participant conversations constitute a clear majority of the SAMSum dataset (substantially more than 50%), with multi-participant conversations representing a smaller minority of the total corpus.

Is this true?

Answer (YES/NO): YES